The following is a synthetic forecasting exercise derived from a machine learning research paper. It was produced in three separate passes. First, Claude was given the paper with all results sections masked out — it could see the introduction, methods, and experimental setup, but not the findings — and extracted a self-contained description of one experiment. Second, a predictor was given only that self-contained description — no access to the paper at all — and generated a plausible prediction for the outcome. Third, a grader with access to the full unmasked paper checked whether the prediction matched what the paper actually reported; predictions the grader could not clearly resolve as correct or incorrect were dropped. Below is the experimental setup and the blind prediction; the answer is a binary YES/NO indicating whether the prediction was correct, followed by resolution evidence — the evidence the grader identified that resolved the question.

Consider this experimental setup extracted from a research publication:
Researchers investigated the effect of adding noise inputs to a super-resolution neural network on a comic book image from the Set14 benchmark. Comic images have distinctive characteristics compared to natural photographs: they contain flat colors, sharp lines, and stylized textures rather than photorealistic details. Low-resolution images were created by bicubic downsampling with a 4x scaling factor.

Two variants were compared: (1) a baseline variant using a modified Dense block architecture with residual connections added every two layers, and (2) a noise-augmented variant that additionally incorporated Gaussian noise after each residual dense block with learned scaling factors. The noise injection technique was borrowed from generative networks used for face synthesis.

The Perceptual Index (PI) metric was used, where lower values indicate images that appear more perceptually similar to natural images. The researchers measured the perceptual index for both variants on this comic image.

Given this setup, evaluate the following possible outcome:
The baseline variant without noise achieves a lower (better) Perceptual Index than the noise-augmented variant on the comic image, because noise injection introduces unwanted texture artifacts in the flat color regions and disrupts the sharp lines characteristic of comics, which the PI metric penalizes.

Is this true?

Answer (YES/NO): YES